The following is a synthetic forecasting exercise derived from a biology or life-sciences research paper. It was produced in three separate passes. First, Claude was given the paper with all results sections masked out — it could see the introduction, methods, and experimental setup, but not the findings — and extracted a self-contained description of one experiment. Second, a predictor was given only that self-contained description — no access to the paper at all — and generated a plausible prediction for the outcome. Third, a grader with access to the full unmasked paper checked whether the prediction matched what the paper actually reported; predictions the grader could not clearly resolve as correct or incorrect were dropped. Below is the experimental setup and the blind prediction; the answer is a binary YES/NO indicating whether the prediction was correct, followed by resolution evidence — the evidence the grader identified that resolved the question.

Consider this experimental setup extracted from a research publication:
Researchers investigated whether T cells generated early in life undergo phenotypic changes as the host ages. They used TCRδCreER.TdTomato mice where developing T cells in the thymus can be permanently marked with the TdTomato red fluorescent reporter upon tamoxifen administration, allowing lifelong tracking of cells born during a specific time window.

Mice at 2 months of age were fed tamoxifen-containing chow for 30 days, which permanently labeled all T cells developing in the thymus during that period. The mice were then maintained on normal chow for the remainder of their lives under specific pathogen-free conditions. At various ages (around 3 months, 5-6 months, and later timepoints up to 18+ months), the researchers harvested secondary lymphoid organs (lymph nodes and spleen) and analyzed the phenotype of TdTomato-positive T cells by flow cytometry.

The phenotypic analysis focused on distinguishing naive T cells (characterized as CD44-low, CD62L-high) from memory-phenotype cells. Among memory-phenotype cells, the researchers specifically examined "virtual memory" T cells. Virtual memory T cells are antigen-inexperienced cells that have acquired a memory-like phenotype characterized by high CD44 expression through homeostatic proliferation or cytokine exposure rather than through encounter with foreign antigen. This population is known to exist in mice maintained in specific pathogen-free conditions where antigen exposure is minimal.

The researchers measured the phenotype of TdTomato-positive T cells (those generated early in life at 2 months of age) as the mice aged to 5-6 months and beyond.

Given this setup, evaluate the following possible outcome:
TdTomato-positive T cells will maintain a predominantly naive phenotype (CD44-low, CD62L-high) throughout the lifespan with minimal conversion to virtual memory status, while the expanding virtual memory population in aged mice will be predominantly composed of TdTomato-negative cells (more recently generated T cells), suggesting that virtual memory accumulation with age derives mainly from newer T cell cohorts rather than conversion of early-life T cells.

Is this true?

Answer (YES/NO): NO